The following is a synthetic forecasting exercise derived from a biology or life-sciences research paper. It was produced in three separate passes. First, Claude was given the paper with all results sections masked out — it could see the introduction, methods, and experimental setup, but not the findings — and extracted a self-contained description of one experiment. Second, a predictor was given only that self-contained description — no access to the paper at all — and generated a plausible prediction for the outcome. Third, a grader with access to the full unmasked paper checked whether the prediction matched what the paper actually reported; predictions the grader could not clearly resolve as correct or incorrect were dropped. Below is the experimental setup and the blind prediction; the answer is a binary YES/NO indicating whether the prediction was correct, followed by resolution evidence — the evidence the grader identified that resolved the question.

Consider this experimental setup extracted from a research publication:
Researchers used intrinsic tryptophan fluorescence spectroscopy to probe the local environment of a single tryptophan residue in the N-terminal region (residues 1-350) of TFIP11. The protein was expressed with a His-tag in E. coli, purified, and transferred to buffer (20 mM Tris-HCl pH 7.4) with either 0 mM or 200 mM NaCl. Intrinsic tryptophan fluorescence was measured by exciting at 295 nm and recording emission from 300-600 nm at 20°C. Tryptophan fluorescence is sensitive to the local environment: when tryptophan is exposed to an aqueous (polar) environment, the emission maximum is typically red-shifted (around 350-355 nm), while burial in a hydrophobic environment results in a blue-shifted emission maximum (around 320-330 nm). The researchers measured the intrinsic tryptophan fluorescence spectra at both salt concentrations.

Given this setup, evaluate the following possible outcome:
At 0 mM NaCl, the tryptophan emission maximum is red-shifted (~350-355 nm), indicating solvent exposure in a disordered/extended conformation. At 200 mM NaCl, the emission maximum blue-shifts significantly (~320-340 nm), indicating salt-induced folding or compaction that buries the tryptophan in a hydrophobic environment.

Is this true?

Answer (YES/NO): NO